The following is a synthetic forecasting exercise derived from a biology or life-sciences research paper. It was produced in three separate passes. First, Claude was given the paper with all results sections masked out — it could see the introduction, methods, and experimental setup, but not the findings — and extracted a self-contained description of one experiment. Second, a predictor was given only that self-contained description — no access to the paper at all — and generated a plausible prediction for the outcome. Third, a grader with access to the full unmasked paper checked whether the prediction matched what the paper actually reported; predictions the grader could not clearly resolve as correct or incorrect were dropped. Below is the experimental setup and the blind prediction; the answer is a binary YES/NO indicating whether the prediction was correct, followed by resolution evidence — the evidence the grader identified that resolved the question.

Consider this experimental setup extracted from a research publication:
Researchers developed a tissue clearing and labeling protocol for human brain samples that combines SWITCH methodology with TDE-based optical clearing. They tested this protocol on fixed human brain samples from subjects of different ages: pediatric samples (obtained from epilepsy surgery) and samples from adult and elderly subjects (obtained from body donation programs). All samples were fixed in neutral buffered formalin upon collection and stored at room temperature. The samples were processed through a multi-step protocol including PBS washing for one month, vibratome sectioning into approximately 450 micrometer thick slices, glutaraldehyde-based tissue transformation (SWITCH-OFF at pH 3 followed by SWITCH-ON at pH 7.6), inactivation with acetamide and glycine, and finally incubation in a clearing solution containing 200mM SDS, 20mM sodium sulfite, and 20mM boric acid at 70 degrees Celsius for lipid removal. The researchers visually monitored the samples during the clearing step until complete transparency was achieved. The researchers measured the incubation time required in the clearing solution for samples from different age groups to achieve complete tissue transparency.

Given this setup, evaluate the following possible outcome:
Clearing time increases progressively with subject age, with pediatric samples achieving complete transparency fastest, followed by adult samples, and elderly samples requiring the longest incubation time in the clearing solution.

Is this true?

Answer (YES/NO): NO